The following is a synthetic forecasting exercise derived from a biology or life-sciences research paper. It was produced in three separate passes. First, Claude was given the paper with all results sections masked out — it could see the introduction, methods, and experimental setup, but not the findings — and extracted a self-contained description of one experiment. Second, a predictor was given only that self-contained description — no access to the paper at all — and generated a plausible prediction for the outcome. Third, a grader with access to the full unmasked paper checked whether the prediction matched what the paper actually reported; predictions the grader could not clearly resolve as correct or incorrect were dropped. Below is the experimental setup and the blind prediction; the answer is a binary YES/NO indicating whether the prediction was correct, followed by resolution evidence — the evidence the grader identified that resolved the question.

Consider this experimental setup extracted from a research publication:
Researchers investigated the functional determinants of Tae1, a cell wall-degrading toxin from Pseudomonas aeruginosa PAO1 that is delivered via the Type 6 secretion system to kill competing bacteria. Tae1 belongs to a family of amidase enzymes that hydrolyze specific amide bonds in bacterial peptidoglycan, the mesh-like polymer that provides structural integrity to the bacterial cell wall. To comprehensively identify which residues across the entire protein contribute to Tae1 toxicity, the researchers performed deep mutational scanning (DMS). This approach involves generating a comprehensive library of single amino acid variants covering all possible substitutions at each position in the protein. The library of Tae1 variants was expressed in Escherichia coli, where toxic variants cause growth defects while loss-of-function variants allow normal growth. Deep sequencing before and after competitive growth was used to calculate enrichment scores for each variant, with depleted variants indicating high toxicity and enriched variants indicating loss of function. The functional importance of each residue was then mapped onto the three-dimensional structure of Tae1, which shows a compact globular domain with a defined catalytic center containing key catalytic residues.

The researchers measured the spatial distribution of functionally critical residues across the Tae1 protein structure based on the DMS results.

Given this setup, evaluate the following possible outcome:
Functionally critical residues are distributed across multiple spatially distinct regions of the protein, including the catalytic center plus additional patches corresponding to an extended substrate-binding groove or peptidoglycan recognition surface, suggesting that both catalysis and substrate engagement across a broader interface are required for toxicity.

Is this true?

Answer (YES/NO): YES